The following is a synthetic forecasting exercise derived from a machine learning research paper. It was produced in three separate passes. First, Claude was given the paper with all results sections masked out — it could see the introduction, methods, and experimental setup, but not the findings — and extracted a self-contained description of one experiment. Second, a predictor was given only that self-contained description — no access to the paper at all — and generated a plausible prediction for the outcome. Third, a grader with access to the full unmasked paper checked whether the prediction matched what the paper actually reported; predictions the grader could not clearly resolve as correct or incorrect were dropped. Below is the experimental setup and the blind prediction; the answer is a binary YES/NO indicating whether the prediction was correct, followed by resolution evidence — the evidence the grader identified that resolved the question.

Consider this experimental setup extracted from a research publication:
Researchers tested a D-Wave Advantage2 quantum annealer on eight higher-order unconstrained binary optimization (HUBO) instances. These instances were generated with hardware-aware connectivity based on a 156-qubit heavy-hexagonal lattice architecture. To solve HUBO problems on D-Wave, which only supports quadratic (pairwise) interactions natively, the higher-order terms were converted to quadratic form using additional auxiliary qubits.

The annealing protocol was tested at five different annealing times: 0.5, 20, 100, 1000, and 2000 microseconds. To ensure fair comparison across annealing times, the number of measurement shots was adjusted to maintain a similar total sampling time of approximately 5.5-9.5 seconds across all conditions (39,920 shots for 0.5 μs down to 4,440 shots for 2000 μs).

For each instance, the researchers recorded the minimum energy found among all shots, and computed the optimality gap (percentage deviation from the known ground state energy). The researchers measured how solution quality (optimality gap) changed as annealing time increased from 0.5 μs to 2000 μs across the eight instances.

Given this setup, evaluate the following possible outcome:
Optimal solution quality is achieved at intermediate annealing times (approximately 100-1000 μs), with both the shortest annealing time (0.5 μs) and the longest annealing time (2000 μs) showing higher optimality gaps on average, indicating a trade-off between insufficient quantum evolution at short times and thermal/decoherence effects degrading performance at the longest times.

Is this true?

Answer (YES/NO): NO